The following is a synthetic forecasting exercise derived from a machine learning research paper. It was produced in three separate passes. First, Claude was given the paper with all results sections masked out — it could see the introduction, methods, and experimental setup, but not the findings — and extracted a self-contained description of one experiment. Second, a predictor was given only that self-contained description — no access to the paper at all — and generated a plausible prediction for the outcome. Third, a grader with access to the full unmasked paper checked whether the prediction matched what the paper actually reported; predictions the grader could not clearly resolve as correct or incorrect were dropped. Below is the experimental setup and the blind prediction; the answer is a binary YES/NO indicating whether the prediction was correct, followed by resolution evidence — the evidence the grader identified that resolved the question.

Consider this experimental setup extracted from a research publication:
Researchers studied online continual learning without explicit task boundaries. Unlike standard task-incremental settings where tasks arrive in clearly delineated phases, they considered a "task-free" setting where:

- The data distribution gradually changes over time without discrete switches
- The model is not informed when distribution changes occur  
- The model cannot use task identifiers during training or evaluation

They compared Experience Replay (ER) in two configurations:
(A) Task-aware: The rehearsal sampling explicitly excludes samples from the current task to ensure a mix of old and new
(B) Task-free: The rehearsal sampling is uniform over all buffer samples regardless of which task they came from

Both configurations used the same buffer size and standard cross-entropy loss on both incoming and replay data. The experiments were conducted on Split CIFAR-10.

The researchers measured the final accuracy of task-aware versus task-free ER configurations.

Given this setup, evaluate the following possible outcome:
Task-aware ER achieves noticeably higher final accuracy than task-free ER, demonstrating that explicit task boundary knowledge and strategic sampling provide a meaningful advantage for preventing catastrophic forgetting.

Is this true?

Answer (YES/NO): NO